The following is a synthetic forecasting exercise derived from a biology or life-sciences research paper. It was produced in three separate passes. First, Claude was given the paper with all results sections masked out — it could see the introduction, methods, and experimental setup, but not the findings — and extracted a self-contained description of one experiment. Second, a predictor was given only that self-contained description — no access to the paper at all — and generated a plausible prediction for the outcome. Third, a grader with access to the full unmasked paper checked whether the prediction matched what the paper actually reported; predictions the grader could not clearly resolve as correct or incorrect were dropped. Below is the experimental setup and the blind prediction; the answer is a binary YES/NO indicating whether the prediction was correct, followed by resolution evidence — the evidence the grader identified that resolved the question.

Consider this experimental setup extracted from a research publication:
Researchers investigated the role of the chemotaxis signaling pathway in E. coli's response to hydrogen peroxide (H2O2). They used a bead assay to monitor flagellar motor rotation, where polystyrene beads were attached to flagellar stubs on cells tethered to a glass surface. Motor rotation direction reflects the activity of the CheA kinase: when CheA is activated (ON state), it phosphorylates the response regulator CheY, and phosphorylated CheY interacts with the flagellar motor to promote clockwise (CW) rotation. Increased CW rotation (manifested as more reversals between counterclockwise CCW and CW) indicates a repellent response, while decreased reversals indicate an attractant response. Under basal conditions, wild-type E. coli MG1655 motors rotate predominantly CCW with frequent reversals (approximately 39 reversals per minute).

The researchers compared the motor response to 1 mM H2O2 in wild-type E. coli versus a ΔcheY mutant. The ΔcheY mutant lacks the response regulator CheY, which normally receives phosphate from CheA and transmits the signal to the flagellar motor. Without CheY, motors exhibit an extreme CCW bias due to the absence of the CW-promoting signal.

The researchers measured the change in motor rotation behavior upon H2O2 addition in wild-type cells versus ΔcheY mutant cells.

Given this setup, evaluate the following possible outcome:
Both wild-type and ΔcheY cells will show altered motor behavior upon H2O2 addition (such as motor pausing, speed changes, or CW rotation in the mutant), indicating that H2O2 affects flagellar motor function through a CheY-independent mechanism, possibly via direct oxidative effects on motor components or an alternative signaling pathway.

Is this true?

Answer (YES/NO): NO